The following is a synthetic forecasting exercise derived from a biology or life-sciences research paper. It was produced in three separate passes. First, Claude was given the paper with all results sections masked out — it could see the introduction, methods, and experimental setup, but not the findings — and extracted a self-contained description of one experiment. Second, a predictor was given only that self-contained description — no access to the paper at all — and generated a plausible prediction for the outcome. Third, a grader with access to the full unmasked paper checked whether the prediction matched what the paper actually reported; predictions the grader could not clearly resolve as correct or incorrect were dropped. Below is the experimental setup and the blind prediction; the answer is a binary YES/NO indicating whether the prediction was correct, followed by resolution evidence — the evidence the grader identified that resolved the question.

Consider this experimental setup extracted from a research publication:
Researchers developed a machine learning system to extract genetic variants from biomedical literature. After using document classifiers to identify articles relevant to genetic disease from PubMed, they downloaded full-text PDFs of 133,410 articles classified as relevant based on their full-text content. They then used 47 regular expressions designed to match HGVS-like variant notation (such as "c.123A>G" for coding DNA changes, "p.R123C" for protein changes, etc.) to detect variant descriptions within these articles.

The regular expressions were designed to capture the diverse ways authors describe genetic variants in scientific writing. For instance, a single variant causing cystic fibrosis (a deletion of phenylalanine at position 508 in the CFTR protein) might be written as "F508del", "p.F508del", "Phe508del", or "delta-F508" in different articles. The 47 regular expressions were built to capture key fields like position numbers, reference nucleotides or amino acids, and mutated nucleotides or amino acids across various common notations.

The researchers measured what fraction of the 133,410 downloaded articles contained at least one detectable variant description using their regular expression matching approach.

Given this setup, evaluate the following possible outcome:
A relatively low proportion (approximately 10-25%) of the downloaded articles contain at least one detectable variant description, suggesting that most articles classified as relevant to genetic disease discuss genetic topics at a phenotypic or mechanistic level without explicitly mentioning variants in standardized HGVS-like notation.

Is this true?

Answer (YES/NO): NO